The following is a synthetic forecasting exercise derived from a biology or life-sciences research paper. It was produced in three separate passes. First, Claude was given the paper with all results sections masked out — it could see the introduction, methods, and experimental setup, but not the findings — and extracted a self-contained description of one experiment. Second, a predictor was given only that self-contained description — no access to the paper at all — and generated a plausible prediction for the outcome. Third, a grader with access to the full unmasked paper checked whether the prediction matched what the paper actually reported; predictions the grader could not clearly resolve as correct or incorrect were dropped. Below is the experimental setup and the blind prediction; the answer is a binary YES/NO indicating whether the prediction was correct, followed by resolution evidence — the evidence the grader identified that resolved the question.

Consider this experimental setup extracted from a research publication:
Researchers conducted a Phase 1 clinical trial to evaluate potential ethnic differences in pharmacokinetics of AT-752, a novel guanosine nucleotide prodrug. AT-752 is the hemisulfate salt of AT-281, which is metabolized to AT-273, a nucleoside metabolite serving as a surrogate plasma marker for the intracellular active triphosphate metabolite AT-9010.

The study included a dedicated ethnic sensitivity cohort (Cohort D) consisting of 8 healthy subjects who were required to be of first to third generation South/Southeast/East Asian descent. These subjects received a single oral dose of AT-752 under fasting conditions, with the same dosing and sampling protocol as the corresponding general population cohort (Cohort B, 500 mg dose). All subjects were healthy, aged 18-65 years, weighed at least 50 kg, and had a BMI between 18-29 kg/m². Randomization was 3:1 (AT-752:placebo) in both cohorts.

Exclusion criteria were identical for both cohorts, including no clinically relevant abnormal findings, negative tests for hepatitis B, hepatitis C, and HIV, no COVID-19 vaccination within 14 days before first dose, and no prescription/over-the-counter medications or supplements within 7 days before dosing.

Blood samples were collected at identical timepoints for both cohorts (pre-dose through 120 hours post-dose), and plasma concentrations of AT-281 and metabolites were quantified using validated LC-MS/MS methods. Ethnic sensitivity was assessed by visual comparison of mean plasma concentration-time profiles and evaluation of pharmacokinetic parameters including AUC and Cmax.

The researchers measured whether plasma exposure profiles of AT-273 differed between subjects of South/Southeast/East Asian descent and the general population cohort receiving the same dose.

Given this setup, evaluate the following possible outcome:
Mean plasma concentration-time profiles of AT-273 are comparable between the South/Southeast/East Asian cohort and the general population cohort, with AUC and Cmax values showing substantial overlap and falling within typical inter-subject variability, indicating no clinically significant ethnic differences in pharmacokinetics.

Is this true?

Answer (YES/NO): YES